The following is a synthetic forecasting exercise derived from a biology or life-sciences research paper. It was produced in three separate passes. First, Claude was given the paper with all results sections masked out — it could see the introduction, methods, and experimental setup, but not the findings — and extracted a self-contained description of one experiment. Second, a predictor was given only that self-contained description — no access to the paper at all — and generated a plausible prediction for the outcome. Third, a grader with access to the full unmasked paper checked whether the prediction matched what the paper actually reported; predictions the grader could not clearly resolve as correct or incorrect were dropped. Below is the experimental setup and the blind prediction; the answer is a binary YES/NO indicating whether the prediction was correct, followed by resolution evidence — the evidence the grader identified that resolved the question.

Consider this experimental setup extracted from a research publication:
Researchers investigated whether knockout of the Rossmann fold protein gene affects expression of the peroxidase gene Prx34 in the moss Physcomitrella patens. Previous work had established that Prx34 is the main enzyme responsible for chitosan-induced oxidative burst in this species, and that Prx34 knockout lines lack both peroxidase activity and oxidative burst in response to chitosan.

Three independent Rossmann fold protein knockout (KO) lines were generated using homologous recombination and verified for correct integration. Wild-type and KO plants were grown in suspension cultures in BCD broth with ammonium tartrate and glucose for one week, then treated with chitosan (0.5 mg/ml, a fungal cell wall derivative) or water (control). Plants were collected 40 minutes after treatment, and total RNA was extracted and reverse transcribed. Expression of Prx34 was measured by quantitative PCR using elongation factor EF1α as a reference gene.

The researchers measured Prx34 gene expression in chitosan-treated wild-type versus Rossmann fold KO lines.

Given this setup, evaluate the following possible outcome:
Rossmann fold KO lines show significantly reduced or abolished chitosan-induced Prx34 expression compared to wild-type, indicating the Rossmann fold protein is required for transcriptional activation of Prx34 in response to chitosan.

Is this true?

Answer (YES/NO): NO